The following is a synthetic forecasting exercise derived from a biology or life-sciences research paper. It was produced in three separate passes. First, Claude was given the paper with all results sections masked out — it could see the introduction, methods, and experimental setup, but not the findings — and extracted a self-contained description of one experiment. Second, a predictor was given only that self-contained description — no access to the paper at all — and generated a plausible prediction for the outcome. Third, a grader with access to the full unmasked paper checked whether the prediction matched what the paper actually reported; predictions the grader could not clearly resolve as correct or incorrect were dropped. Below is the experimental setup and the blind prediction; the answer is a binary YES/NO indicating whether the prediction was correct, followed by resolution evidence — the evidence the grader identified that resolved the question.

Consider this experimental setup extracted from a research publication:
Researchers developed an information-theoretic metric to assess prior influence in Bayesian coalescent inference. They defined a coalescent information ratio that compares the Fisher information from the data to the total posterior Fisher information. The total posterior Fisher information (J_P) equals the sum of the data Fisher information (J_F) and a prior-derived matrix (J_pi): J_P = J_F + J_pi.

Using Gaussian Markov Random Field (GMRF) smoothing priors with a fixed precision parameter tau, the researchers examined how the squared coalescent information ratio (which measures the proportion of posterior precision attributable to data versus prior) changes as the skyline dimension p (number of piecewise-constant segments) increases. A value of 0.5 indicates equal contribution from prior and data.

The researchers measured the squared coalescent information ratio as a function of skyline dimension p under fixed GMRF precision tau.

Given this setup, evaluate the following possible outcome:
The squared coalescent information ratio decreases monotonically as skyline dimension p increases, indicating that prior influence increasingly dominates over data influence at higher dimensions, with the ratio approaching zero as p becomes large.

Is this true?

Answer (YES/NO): YES